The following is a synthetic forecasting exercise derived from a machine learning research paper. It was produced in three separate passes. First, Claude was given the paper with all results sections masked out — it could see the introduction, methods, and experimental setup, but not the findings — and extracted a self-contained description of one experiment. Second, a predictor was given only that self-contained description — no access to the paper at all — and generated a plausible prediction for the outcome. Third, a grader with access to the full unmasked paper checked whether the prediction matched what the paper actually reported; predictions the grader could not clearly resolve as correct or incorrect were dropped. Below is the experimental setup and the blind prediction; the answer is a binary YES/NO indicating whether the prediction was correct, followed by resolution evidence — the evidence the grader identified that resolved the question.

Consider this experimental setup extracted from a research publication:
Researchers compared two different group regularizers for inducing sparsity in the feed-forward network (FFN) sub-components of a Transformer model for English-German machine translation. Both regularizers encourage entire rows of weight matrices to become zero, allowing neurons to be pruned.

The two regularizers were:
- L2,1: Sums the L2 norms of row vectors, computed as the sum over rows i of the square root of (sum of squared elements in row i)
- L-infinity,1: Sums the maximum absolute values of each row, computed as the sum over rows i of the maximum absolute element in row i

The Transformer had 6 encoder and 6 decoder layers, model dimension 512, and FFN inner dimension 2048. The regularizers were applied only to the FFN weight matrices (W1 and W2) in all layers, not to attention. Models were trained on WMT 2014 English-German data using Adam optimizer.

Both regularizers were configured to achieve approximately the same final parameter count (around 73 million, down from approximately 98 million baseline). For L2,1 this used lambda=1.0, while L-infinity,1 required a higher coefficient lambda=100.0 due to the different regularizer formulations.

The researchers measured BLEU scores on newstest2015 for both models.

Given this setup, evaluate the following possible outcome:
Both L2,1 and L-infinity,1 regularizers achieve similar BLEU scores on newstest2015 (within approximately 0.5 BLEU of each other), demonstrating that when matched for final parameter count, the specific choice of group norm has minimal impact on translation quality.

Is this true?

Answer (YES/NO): NO